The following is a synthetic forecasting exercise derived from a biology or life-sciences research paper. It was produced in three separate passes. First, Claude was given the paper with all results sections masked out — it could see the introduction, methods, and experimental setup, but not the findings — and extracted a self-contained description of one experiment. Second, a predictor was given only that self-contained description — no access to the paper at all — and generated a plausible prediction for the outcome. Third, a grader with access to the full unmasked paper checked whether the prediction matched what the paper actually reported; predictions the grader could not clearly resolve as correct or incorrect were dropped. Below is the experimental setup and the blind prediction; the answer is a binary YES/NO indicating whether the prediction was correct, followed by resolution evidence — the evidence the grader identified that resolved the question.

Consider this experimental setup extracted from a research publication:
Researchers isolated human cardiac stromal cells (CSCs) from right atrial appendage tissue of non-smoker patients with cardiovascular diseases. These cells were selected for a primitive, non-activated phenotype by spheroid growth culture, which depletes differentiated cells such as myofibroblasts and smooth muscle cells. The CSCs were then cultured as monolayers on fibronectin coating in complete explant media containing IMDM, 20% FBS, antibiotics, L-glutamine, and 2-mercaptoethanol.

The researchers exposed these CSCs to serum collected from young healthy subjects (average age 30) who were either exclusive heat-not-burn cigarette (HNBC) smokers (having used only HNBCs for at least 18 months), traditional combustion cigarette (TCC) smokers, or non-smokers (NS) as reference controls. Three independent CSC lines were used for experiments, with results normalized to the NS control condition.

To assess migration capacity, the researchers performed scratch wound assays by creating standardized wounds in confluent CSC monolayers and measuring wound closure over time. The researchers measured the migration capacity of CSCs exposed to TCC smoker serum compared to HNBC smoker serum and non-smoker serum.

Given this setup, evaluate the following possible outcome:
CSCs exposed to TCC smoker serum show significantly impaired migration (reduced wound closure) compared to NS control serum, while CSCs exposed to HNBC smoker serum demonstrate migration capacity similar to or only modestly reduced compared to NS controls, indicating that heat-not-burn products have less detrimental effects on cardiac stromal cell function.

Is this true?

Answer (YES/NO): YES